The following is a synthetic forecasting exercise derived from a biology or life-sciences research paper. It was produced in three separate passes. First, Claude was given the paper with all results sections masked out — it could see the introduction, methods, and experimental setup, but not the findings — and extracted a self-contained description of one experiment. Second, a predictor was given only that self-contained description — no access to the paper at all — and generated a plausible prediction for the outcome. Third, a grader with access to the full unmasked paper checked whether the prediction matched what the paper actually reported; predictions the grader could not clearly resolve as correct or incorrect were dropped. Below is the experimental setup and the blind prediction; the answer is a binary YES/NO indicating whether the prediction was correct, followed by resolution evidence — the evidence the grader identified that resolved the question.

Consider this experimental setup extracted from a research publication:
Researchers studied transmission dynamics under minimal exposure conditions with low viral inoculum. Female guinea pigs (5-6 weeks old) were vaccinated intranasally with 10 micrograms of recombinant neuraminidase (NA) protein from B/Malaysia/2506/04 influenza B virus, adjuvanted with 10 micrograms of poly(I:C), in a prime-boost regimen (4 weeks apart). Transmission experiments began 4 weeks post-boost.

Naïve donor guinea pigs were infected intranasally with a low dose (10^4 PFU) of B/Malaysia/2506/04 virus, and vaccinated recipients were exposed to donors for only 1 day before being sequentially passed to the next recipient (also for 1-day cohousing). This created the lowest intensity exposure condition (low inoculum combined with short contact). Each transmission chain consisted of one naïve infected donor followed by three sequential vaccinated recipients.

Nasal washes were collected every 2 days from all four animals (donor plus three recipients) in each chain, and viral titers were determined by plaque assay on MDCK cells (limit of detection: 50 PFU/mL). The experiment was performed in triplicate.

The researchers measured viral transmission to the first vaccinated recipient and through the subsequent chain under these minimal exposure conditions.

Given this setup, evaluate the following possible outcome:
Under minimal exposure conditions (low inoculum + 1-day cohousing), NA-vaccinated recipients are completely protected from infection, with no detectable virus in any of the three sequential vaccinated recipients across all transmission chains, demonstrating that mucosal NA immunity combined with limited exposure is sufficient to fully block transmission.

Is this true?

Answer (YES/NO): NO